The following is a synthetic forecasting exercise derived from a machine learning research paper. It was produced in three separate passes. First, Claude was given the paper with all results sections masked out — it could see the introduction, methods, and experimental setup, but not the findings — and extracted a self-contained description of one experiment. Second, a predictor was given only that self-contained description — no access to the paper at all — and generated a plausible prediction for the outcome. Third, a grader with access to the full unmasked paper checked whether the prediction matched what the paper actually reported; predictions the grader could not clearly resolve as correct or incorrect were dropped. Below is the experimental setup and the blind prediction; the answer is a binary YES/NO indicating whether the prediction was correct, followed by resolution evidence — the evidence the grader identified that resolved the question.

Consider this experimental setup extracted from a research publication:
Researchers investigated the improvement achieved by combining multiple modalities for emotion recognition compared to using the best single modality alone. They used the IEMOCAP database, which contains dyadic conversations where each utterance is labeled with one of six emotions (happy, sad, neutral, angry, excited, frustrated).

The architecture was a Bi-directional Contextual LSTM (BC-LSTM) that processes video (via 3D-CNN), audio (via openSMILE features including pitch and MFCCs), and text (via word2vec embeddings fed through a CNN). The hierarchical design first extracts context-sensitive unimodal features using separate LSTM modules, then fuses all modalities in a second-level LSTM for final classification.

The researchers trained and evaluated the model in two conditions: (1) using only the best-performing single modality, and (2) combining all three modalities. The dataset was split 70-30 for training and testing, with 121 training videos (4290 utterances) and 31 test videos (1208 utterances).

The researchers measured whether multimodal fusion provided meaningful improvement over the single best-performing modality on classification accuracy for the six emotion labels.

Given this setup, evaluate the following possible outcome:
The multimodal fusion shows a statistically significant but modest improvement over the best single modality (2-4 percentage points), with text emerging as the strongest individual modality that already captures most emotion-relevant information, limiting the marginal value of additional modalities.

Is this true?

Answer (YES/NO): YES